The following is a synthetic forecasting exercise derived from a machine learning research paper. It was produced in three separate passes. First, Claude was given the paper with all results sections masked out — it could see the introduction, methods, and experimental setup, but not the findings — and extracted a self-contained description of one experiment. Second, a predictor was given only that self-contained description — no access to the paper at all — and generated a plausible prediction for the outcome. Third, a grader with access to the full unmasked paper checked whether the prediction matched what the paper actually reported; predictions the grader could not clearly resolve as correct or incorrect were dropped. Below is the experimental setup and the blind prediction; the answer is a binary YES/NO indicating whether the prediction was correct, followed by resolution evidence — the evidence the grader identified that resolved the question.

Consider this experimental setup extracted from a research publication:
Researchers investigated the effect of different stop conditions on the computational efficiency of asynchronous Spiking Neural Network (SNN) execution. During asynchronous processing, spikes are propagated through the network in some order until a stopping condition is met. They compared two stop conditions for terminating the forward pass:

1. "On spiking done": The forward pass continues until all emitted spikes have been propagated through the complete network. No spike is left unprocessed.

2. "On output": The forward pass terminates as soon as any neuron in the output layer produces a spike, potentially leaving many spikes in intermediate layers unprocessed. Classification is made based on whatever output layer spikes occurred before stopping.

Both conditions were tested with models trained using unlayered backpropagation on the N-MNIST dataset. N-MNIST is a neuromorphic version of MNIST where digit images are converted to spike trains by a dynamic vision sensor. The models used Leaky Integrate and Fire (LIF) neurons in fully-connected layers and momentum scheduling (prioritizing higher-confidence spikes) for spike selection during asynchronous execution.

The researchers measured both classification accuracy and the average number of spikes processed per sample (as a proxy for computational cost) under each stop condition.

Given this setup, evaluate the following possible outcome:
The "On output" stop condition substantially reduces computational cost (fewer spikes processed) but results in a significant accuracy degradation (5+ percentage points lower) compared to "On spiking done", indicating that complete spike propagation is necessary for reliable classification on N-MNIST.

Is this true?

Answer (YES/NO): NO